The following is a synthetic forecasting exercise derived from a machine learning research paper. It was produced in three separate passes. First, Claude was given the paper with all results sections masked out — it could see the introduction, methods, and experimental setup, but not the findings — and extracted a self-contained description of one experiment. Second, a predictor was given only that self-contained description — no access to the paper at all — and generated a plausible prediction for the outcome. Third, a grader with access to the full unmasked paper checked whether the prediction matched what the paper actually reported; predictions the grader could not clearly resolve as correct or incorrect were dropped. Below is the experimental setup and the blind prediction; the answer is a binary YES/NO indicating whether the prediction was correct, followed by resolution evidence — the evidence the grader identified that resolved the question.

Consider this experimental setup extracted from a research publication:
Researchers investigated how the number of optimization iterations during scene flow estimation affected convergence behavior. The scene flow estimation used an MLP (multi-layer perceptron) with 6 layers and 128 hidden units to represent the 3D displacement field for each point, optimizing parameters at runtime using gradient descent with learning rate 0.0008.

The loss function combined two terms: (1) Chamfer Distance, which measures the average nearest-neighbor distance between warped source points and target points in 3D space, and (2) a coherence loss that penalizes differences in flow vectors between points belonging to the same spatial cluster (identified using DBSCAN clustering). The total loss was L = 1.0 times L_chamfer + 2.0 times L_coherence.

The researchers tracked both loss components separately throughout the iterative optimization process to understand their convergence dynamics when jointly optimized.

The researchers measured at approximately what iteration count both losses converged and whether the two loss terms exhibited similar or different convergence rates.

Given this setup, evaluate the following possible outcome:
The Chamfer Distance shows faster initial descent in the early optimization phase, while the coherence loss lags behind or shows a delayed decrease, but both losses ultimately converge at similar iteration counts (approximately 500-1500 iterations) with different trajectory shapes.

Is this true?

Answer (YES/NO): NO